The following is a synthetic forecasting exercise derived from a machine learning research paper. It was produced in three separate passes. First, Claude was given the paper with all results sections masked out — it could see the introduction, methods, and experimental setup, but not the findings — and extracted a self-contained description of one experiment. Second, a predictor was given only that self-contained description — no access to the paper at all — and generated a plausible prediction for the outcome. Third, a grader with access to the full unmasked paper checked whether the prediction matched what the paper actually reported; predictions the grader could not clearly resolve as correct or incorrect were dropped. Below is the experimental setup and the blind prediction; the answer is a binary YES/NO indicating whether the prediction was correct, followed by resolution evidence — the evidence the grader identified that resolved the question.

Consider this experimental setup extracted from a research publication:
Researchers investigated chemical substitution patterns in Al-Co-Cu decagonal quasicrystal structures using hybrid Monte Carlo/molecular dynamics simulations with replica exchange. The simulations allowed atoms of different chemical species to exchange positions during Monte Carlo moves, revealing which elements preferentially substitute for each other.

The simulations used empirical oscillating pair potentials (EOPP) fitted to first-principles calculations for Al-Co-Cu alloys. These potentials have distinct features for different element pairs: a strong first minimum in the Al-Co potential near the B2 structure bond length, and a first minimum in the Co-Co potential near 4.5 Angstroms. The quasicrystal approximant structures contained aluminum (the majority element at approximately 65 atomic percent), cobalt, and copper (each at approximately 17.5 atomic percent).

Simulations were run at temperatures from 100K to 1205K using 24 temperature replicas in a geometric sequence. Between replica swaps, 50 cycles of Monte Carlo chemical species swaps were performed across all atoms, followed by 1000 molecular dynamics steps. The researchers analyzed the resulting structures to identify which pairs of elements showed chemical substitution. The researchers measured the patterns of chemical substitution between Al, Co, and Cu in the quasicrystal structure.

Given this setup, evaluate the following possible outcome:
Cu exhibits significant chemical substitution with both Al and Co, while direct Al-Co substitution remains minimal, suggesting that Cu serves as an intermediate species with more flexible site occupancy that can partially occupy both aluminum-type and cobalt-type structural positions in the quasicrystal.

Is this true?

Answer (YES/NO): YES